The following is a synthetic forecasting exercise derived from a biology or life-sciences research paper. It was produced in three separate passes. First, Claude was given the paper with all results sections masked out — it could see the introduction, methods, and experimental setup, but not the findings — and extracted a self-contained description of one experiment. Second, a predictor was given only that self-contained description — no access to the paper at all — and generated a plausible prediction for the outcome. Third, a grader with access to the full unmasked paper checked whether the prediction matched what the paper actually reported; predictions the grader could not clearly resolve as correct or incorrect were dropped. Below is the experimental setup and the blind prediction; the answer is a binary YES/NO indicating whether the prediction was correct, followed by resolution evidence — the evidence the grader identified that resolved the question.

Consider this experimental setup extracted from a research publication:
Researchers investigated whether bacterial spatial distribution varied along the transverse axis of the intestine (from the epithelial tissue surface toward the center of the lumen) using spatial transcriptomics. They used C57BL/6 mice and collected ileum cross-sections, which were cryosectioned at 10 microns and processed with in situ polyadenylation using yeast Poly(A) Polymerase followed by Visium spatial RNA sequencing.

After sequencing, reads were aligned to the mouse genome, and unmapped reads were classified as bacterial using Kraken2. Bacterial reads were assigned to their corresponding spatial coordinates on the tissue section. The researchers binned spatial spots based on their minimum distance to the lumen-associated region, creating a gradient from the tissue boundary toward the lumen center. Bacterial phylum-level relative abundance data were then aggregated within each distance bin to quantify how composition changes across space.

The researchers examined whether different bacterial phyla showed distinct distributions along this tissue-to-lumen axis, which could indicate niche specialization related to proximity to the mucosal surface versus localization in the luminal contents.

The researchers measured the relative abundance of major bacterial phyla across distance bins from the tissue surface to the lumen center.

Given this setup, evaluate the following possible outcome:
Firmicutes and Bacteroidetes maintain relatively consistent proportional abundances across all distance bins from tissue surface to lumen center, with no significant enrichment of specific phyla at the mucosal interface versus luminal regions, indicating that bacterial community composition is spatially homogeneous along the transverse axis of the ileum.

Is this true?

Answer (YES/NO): NO